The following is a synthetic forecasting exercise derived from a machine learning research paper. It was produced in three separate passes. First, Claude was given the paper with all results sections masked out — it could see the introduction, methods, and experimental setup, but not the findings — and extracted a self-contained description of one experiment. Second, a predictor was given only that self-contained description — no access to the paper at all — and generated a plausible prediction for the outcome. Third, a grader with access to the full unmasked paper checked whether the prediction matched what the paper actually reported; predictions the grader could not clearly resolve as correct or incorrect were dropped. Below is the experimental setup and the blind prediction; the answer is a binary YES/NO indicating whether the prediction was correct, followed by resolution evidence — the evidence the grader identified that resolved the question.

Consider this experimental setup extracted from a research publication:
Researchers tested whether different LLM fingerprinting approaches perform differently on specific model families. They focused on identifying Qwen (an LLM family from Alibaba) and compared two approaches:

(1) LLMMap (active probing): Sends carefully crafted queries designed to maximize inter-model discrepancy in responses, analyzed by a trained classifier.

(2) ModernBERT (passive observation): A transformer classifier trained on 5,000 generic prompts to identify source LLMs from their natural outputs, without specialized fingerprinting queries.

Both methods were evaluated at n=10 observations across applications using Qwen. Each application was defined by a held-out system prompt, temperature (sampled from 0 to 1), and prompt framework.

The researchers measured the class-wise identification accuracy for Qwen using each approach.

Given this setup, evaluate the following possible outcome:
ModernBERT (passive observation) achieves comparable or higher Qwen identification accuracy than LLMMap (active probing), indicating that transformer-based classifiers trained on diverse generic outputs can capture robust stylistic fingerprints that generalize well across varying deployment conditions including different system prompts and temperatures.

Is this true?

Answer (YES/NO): YES